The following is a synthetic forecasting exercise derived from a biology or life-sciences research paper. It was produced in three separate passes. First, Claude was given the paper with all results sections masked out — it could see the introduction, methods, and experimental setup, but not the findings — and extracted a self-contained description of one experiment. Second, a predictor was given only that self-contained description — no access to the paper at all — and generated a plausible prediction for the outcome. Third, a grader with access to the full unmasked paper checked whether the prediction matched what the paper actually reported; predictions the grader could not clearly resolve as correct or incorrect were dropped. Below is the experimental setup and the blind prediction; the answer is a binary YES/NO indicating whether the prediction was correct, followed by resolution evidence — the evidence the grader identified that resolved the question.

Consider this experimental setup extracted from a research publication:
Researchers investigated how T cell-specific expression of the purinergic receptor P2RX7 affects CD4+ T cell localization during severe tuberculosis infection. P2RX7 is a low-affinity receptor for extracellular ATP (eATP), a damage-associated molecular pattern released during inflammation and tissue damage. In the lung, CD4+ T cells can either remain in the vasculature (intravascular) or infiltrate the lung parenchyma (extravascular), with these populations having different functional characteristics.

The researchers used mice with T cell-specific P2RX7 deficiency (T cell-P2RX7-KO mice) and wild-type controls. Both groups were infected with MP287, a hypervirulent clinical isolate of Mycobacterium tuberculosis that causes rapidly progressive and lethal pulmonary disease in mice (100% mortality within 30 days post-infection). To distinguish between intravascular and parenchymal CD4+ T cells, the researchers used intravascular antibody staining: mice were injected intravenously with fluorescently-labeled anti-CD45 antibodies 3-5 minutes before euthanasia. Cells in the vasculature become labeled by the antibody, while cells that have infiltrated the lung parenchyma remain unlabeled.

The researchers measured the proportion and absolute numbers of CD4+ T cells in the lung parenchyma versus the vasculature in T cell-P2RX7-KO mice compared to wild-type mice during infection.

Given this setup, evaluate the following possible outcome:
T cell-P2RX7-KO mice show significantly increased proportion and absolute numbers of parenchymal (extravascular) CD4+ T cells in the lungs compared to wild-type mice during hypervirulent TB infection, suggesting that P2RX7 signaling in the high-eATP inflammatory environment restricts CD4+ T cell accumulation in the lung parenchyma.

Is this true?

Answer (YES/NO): NO